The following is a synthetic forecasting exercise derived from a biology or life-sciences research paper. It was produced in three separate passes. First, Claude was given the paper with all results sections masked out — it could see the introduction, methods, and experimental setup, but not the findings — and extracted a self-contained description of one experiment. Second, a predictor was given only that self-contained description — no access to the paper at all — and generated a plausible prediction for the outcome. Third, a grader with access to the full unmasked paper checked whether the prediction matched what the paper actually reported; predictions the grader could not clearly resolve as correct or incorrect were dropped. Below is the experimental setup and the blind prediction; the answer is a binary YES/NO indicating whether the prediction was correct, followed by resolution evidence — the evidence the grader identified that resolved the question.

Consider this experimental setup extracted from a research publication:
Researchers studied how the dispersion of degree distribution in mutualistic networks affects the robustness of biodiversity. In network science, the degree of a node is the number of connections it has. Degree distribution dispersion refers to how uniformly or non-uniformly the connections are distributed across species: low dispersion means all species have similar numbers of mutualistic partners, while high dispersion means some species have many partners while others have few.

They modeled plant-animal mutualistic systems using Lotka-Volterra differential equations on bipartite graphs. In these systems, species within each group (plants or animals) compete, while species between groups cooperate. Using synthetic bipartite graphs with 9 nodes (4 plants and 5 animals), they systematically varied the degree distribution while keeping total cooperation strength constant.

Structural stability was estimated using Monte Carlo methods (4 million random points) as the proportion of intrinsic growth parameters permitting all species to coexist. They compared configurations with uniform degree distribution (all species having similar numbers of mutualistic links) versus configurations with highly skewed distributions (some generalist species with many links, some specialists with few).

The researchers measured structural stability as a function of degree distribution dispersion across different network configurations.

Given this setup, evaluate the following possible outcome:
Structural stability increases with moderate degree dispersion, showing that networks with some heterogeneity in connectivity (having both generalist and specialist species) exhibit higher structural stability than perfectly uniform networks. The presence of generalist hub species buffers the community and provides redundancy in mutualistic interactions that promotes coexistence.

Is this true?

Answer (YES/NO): NO